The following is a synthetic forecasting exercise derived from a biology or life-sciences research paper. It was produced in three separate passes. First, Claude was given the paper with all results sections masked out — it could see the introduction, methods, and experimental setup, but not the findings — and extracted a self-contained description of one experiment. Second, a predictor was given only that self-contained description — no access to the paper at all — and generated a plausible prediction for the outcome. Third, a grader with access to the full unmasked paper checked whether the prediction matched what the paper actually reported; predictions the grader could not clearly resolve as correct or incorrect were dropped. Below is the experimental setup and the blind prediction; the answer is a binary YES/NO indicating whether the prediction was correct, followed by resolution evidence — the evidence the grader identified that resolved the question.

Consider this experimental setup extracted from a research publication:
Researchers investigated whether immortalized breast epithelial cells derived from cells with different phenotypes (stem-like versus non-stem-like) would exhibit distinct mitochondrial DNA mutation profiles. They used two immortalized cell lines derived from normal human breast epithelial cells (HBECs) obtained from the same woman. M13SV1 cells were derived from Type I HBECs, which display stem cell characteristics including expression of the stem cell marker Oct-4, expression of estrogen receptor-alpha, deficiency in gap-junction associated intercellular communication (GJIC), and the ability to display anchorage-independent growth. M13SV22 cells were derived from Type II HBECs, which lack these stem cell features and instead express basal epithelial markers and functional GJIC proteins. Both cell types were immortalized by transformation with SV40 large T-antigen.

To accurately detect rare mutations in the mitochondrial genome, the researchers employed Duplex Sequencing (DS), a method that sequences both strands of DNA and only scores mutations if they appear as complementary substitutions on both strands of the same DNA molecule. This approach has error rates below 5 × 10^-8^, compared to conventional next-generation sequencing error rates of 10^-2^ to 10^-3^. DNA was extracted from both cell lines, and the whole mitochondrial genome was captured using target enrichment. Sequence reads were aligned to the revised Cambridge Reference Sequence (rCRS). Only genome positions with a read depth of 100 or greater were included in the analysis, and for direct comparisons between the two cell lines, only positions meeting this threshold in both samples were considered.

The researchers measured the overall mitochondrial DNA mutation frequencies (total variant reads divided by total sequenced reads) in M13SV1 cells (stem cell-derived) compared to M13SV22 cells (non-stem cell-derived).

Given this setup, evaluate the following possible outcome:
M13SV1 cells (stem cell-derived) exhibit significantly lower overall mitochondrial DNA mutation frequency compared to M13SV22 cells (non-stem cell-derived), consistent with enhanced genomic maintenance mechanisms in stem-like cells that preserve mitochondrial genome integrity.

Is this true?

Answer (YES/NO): YES